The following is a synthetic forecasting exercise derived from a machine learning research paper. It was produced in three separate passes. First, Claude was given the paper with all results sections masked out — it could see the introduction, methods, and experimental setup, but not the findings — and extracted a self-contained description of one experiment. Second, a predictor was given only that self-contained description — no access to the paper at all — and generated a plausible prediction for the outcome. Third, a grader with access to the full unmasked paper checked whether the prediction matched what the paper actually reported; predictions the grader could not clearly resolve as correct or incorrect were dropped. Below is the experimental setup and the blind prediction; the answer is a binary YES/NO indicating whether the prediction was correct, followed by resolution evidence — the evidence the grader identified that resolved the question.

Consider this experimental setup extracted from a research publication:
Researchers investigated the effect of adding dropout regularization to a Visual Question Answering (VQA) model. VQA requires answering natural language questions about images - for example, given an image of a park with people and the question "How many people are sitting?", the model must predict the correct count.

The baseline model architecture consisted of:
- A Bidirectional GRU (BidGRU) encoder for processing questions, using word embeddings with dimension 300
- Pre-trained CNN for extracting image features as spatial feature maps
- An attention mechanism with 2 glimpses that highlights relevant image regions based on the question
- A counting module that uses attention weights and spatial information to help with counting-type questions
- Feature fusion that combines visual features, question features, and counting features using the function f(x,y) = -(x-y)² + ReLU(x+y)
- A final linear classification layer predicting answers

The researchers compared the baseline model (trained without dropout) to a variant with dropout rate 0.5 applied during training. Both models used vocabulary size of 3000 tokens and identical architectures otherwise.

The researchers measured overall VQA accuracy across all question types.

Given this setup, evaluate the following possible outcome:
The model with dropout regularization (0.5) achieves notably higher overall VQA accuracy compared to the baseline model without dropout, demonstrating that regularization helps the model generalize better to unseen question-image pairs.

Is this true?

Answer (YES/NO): NO